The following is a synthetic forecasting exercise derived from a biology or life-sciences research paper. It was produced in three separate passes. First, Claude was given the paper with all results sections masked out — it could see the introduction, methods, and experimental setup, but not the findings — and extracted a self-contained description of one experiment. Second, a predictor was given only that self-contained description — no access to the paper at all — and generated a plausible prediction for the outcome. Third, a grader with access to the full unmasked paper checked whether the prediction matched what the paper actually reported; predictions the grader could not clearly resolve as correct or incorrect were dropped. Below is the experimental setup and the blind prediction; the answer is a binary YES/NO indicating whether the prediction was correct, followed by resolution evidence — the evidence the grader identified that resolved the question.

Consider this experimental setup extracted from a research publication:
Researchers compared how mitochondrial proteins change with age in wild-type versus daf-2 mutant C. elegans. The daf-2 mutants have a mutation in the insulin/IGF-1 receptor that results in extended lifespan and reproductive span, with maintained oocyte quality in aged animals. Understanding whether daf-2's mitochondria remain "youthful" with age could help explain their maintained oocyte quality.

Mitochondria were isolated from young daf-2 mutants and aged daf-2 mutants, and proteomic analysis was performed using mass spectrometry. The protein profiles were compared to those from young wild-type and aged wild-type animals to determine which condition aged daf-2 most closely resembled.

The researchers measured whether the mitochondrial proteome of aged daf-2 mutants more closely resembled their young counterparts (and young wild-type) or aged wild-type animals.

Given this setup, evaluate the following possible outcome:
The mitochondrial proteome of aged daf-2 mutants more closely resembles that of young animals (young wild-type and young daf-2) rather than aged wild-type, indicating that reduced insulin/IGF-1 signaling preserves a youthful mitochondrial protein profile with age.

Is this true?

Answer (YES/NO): YES